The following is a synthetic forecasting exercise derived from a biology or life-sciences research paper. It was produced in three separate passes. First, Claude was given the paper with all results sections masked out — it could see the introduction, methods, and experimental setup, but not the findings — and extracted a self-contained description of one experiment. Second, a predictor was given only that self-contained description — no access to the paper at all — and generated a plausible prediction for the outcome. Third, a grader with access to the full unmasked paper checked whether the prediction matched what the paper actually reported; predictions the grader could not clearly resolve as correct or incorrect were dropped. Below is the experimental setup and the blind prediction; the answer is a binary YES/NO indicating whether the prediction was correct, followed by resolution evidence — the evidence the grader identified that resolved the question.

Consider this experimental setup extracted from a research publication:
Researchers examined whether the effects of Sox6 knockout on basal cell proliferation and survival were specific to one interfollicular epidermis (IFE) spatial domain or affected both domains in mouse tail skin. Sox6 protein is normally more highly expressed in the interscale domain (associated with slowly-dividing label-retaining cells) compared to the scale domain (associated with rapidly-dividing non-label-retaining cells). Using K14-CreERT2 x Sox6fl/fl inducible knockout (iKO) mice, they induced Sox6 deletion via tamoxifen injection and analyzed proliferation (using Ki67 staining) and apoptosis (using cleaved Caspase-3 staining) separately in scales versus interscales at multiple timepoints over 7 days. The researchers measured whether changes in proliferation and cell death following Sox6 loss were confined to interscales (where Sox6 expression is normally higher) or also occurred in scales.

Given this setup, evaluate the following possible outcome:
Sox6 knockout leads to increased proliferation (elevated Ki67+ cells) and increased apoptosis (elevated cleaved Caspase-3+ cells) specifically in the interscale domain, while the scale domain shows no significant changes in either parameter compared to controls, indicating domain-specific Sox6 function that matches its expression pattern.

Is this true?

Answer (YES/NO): NO